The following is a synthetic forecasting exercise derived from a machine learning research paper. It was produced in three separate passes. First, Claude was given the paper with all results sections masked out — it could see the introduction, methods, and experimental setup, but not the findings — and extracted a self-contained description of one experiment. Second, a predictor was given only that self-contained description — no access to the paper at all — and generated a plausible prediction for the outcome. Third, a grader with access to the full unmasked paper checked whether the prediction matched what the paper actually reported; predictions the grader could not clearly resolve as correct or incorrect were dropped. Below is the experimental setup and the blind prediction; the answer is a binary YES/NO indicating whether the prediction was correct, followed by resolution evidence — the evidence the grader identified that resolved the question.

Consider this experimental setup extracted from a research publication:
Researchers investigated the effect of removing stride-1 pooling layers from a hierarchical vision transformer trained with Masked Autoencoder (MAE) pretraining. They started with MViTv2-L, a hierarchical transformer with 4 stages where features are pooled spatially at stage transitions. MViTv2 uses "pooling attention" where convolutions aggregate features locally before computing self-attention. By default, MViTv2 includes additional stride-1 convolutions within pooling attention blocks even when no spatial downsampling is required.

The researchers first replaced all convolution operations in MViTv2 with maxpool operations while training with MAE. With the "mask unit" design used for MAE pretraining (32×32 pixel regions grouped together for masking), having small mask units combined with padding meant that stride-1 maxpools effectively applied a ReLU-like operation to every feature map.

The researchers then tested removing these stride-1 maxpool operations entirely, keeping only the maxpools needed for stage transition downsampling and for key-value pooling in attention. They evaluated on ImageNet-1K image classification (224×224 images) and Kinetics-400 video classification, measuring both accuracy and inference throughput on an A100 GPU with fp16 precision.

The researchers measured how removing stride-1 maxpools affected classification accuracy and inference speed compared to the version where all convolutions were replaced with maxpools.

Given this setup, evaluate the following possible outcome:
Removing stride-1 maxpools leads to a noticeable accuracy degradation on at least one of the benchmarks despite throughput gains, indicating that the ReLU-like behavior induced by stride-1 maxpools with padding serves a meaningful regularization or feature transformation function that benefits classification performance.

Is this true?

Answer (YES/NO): NO